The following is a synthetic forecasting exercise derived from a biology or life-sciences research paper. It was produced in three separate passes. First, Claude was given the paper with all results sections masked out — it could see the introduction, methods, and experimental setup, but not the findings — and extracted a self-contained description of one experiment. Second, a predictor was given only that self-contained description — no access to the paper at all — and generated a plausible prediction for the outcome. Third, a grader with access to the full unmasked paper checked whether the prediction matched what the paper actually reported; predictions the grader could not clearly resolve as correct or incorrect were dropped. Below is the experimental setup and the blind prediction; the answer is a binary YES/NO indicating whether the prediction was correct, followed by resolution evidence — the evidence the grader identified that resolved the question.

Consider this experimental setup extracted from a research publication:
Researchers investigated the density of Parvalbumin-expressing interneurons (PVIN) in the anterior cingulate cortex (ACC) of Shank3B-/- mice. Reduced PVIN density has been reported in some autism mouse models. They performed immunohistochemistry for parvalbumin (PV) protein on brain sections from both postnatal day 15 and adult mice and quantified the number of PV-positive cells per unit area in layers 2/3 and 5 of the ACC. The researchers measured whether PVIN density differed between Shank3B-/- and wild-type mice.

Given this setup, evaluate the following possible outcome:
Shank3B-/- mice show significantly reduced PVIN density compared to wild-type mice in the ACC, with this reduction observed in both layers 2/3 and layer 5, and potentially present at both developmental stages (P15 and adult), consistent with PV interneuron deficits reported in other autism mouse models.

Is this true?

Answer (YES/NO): NO